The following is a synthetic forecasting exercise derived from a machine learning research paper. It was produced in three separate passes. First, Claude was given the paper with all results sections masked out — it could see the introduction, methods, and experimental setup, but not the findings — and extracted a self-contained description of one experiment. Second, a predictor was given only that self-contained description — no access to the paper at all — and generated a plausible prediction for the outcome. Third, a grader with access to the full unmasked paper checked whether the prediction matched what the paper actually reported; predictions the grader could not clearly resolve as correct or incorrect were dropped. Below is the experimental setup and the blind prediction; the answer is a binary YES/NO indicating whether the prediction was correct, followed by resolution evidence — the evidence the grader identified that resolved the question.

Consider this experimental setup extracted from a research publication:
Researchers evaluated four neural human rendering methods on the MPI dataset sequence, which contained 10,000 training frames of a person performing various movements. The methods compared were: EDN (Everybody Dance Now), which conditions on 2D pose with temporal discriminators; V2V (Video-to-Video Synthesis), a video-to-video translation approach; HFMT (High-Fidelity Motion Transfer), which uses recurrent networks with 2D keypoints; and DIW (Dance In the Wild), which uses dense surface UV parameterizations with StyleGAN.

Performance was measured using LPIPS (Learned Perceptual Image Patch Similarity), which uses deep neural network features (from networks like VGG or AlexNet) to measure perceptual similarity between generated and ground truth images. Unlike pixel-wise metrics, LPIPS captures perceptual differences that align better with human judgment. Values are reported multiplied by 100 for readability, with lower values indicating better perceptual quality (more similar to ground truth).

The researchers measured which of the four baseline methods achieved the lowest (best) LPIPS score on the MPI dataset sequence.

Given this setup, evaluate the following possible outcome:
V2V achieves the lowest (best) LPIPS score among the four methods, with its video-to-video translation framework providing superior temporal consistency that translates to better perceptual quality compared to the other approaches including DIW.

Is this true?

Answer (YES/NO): NO